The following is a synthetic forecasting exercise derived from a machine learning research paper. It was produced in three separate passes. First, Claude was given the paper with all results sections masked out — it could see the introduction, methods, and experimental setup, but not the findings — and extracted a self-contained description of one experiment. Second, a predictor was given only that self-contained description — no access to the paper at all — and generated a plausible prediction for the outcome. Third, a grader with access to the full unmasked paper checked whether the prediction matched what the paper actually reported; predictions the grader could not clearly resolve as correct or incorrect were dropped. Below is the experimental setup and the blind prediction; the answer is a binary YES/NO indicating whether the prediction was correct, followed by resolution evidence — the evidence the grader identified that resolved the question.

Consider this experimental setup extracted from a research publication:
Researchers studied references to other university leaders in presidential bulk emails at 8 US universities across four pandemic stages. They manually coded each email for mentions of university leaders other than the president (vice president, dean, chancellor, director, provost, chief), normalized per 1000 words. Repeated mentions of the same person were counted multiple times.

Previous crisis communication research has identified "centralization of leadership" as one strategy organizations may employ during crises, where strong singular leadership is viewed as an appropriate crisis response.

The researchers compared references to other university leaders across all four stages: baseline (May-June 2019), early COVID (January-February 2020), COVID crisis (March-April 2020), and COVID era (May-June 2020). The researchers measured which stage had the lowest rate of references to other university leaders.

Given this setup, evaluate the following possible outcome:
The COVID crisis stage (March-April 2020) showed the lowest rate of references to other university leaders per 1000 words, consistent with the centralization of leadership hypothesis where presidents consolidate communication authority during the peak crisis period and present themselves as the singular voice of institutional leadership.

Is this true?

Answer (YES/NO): YES